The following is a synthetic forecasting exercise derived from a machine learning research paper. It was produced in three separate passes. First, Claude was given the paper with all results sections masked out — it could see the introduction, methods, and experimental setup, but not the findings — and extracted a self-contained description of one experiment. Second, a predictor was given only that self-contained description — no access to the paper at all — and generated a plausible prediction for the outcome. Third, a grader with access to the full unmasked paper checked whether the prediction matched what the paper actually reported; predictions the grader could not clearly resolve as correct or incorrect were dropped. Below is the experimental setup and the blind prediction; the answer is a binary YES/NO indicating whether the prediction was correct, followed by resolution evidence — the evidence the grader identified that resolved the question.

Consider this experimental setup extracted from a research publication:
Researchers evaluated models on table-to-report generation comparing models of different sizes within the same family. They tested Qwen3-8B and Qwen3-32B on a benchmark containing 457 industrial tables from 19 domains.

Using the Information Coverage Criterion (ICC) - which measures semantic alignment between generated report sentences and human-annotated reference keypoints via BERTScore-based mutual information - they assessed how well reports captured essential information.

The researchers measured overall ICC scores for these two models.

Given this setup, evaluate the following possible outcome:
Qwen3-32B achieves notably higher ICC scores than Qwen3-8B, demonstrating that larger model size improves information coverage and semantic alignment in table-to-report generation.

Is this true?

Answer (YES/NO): YES